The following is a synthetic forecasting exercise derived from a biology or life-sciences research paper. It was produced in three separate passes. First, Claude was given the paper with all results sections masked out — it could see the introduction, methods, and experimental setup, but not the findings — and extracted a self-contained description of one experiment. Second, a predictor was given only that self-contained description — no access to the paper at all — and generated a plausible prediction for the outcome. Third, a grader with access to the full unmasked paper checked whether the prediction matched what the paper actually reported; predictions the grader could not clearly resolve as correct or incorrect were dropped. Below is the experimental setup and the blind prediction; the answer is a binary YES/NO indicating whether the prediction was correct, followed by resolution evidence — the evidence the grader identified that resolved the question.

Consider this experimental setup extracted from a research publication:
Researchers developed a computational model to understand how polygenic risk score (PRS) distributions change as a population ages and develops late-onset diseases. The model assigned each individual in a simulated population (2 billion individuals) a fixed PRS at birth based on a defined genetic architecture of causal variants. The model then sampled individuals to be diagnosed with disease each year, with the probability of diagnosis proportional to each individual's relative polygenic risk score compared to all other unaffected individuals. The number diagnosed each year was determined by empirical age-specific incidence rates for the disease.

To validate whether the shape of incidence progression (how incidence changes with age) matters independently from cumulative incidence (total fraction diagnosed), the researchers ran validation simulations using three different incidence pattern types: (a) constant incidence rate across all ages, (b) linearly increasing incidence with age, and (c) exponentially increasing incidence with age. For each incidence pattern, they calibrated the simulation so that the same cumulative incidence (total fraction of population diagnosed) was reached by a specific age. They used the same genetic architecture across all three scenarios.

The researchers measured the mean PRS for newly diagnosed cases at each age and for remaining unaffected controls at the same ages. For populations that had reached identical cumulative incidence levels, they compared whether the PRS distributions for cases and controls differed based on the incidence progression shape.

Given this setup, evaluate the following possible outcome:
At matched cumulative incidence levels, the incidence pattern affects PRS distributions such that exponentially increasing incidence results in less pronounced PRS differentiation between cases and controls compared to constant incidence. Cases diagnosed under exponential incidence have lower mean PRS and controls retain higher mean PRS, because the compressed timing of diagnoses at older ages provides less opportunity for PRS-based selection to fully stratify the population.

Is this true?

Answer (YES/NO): NO